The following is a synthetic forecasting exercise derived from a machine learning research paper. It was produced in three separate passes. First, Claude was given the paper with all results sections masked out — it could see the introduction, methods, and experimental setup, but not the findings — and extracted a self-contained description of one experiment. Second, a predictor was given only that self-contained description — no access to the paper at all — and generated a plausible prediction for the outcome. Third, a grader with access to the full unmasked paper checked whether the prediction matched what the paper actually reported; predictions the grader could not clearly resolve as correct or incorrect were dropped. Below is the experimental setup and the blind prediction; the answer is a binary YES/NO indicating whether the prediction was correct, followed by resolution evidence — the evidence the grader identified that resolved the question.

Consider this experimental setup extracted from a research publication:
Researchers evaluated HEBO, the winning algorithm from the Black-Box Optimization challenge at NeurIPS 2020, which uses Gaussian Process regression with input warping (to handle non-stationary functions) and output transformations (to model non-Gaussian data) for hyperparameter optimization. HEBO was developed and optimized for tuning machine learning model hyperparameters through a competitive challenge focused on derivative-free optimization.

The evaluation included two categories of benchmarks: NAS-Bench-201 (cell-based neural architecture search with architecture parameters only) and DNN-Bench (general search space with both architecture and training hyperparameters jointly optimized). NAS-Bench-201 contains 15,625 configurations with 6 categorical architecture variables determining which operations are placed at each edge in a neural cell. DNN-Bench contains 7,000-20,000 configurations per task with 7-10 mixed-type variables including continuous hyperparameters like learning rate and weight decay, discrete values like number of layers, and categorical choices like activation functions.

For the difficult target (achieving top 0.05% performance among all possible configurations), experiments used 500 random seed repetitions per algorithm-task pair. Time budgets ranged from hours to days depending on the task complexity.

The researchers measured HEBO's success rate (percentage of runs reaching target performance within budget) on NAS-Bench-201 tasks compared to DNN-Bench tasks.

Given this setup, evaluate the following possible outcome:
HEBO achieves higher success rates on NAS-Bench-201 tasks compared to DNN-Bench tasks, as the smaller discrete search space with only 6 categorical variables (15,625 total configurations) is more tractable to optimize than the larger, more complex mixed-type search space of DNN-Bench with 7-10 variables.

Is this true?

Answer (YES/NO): YES